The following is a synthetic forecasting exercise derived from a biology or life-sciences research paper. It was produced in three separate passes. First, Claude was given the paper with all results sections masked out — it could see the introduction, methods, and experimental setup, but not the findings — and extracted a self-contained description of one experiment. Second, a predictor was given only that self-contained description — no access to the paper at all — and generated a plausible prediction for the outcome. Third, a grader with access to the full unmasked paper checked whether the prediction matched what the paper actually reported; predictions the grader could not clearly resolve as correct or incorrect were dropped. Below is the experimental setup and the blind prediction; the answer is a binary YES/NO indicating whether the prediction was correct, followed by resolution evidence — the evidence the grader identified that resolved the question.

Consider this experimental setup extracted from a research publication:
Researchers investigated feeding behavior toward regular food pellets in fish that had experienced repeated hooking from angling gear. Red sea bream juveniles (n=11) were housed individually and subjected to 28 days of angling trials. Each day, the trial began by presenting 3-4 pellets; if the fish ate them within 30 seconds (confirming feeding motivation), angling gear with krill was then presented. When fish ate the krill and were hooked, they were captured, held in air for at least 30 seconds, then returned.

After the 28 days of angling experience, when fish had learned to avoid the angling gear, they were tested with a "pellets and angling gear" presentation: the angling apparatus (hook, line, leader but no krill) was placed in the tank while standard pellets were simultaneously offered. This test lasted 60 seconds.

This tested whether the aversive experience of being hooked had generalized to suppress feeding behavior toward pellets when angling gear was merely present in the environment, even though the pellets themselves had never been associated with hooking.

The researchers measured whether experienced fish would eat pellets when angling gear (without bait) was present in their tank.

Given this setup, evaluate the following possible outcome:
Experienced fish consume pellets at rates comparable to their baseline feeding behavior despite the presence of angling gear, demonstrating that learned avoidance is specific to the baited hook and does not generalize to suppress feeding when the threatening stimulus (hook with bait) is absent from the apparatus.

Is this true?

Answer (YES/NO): YES